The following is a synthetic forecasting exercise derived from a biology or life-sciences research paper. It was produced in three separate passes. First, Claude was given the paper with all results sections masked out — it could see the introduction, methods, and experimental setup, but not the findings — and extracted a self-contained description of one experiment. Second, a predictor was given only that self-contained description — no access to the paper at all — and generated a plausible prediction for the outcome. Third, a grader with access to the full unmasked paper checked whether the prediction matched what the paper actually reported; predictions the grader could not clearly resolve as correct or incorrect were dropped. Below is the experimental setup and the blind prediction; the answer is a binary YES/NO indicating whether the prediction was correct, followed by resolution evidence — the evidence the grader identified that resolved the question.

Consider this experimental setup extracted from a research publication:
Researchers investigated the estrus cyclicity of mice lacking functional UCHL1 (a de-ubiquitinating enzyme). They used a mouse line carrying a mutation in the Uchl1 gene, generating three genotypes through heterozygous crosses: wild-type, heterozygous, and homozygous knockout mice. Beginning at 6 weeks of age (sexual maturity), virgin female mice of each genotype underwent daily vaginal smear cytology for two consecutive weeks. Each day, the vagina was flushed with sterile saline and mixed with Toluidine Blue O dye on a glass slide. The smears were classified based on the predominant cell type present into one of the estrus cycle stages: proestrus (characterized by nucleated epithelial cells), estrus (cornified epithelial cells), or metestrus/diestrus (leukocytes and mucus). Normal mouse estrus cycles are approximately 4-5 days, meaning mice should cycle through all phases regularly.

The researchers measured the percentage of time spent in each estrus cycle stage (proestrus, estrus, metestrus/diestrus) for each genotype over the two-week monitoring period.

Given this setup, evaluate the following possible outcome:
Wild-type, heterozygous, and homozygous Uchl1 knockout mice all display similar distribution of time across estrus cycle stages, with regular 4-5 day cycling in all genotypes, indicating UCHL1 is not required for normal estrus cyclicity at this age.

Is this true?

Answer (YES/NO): NO